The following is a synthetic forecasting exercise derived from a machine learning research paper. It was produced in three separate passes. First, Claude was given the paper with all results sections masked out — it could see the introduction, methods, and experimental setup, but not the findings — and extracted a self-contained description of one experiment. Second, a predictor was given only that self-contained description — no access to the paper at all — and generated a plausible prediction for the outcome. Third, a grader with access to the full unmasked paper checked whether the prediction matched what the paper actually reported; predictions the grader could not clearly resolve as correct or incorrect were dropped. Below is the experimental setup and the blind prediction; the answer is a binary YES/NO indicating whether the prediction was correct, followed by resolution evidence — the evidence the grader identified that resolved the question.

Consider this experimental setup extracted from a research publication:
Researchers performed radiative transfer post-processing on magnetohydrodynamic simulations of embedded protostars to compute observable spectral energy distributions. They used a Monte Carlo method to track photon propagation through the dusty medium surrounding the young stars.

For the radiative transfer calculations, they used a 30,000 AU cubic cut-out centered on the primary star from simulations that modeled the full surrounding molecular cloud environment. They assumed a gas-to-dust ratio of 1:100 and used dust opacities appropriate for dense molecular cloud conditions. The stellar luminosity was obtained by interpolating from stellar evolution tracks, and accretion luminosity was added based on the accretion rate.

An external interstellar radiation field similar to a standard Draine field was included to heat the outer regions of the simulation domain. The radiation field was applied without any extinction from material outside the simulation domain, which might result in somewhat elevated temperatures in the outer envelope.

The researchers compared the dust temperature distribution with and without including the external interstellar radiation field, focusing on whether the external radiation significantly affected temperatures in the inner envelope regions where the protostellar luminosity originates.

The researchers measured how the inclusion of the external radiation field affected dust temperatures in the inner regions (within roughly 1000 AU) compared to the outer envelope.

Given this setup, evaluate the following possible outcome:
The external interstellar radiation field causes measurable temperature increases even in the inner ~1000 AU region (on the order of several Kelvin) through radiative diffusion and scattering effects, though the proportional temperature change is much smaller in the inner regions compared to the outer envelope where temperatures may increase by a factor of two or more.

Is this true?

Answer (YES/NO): NO